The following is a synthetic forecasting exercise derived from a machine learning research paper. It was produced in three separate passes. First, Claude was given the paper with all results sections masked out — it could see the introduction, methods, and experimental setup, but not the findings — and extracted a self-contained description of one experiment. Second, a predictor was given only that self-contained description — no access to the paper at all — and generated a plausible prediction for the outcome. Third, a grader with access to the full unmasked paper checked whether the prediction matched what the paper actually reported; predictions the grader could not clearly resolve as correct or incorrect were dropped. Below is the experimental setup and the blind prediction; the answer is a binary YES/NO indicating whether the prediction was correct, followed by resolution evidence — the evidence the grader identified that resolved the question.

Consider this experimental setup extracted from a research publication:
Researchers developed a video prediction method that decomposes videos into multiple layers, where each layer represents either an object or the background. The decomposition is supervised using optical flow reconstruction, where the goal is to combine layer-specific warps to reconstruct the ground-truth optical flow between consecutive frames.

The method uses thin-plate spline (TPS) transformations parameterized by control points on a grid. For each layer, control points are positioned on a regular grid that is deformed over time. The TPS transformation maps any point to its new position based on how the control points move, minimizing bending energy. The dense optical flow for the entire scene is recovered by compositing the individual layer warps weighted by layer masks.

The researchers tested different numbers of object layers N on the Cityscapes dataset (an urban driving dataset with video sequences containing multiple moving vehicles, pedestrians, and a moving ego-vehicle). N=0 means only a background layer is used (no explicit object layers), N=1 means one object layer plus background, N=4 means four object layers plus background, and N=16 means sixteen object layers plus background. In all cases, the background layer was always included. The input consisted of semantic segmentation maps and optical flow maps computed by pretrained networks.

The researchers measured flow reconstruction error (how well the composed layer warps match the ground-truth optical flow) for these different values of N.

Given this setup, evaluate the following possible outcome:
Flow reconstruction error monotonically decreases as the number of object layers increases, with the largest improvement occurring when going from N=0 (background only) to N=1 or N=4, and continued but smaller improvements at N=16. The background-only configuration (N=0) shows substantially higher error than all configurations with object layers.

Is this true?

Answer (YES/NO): NO